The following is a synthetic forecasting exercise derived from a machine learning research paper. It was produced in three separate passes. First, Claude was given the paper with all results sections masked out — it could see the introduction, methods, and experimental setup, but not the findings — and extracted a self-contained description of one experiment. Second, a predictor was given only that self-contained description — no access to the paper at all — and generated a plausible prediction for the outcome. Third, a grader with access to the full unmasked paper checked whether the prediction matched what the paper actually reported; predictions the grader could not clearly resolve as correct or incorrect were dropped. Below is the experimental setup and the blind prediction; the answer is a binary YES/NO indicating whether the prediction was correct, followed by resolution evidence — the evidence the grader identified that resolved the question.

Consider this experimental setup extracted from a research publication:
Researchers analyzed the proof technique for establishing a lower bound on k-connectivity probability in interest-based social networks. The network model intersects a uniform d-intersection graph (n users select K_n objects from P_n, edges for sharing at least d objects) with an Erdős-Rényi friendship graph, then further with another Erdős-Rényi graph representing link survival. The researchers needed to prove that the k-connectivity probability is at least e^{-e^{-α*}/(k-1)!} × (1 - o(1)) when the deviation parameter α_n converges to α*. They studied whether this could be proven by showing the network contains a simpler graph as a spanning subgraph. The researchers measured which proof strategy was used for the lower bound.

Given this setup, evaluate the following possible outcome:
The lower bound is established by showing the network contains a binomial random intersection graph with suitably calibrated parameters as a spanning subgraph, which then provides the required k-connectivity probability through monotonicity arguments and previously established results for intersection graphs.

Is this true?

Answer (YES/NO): NO